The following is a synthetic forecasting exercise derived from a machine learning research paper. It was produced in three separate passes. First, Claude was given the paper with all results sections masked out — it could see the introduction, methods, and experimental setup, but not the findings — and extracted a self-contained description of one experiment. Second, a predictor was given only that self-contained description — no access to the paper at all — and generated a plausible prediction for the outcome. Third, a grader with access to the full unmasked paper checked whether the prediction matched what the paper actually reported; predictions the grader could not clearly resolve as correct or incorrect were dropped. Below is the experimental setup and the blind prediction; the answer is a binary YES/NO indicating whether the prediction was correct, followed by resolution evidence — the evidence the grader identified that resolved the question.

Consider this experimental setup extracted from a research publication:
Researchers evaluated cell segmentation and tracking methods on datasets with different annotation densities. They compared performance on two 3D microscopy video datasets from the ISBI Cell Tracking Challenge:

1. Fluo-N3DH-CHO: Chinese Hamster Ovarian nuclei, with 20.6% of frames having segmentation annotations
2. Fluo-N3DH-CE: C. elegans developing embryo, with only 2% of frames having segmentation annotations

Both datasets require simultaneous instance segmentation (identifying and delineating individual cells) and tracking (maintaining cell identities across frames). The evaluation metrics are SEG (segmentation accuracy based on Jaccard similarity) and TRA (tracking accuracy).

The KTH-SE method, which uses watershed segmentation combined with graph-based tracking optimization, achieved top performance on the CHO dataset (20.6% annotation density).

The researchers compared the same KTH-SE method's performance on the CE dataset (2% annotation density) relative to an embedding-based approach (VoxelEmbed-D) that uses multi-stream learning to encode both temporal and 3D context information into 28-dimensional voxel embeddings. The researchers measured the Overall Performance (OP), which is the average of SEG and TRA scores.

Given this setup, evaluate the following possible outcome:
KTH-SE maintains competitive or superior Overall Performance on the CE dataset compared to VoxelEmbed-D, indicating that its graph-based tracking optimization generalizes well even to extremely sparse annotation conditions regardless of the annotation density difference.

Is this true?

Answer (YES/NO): NO